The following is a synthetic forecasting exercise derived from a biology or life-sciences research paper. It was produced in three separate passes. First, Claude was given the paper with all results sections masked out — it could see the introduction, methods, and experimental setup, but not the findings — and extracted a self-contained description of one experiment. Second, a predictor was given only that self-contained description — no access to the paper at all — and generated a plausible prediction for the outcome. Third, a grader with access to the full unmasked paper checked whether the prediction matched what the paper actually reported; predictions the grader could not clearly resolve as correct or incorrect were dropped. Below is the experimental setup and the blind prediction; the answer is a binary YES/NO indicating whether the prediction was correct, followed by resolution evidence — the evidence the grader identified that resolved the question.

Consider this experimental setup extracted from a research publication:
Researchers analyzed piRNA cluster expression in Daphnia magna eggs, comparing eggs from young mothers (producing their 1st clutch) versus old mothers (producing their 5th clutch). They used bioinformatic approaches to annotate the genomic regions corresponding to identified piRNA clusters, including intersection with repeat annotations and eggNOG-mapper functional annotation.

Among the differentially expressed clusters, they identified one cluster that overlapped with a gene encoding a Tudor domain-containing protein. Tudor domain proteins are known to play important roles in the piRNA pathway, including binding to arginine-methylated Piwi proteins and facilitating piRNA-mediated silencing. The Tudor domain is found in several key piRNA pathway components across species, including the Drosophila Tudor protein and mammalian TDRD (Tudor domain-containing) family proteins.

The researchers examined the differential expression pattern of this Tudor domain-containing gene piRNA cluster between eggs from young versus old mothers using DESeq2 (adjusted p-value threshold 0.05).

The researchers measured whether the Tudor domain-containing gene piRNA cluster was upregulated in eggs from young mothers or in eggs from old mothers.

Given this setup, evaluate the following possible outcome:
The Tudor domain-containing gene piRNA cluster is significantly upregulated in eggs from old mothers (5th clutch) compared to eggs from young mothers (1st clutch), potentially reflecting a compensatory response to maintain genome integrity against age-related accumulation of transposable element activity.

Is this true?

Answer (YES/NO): YES